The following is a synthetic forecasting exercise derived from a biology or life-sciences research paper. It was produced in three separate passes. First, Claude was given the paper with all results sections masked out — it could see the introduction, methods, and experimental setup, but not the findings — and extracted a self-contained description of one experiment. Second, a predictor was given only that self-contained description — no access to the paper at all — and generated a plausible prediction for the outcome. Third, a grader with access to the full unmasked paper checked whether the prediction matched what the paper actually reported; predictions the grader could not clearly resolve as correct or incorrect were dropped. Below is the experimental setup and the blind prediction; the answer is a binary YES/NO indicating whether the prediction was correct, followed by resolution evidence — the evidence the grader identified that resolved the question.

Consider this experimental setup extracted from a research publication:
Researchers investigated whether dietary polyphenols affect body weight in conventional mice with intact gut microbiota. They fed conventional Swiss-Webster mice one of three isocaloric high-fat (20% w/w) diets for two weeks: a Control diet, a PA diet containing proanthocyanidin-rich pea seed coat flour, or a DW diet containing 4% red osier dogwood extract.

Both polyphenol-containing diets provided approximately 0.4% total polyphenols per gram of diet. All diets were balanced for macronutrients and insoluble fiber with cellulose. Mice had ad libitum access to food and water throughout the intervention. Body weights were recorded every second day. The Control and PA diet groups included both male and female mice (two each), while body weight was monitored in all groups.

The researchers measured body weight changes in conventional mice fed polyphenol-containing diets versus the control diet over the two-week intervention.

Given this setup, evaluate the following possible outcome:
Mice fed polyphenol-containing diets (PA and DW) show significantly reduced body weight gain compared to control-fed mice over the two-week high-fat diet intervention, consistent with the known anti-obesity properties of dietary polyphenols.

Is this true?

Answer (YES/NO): NO